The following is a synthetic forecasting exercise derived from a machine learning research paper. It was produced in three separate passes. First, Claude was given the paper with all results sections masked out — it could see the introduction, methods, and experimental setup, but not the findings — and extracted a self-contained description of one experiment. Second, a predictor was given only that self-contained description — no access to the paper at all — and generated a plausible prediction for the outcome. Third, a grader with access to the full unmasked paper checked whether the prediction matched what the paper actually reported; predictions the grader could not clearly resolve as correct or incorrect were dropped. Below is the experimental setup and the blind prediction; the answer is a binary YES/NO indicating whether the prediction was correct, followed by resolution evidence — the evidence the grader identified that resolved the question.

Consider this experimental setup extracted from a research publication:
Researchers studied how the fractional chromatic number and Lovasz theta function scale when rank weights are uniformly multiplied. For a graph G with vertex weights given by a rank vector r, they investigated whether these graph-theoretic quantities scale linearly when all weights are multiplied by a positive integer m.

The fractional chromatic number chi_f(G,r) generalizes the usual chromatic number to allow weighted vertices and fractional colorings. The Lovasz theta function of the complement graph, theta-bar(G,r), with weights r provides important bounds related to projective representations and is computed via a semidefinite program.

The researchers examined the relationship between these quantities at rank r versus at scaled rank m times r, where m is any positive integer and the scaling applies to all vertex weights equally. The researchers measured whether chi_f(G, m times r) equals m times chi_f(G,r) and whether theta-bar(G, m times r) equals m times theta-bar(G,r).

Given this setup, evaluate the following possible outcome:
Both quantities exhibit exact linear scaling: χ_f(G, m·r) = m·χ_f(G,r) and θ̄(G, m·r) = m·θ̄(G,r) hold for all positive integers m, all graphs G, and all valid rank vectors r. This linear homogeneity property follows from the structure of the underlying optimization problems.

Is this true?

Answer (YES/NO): YES